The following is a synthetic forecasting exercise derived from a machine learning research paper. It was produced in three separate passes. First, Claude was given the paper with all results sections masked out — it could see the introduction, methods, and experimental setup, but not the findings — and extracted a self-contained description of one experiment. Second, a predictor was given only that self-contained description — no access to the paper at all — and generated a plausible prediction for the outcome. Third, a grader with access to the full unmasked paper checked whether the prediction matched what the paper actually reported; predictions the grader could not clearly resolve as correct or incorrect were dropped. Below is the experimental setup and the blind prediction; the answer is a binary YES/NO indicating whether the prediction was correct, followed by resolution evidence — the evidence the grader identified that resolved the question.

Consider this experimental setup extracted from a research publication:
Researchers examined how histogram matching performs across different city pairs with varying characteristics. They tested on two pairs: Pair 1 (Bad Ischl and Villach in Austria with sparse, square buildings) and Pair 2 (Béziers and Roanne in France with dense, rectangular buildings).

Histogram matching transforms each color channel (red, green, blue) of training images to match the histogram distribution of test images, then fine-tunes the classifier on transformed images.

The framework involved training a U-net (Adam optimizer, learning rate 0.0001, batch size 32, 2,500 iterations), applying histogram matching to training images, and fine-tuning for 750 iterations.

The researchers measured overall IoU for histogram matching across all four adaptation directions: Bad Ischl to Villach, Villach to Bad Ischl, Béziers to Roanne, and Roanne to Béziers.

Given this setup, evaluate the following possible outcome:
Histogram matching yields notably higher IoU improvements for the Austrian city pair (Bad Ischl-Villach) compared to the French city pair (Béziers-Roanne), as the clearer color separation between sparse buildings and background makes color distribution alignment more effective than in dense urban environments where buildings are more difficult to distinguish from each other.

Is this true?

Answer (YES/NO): NO